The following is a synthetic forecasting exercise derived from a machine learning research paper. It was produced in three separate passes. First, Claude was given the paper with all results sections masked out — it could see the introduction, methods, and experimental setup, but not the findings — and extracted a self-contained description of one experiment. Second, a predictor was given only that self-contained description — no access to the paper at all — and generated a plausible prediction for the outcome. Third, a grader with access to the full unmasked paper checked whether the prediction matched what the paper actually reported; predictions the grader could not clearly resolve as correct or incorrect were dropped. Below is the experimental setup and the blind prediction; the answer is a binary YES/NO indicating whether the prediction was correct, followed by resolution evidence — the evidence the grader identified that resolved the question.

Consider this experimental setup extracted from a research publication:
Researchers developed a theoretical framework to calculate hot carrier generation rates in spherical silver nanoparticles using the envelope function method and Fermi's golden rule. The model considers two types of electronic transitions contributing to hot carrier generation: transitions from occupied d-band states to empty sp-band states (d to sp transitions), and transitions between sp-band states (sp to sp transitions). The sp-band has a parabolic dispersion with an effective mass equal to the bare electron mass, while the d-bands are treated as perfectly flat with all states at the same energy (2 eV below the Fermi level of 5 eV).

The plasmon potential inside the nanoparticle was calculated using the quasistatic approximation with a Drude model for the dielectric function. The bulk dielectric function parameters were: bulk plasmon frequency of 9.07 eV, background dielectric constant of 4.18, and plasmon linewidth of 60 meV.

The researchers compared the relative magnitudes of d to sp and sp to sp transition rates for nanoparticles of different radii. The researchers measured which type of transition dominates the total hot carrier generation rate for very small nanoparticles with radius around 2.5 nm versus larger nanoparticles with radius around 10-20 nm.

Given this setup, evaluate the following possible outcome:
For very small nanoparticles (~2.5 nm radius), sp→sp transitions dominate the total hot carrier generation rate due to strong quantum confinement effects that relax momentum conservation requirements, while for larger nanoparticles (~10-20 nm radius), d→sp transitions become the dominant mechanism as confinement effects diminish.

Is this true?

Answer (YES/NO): YES